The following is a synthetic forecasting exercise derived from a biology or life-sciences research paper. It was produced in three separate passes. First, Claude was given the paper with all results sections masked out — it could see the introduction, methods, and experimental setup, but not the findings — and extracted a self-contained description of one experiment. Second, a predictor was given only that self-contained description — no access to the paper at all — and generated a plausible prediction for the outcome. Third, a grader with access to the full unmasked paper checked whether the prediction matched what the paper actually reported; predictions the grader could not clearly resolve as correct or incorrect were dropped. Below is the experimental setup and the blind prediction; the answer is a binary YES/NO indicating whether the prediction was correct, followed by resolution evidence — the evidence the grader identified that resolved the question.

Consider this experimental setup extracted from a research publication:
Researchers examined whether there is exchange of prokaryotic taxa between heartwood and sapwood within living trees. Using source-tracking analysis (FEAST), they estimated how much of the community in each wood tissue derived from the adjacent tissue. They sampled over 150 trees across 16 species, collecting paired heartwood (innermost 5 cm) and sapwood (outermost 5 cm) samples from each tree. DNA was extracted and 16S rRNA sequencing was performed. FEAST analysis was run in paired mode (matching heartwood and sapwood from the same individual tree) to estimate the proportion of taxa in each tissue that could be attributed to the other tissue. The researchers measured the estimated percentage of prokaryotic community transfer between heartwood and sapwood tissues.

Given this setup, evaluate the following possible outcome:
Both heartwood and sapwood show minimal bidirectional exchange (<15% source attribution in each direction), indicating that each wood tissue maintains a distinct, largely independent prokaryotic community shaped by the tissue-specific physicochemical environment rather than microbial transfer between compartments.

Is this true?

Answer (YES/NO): NO